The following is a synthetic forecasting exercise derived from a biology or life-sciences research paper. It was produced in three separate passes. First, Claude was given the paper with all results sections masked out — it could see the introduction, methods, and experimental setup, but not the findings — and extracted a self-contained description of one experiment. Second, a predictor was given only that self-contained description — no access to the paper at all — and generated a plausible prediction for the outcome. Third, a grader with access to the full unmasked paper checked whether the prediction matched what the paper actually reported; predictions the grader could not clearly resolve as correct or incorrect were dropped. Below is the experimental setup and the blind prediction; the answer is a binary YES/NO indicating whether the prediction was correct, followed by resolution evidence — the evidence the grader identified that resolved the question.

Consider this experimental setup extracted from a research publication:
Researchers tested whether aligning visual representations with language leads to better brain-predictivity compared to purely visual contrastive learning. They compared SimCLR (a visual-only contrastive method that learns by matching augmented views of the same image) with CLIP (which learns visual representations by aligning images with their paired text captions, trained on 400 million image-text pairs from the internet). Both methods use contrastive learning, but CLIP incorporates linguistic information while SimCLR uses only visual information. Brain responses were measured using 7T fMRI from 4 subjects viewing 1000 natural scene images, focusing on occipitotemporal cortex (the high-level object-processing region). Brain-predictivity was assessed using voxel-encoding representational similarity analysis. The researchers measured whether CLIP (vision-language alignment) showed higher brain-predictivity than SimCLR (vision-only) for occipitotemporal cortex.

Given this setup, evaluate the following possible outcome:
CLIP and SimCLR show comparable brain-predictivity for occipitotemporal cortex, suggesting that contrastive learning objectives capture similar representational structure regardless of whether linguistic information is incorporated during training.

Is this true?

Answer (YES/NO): YES